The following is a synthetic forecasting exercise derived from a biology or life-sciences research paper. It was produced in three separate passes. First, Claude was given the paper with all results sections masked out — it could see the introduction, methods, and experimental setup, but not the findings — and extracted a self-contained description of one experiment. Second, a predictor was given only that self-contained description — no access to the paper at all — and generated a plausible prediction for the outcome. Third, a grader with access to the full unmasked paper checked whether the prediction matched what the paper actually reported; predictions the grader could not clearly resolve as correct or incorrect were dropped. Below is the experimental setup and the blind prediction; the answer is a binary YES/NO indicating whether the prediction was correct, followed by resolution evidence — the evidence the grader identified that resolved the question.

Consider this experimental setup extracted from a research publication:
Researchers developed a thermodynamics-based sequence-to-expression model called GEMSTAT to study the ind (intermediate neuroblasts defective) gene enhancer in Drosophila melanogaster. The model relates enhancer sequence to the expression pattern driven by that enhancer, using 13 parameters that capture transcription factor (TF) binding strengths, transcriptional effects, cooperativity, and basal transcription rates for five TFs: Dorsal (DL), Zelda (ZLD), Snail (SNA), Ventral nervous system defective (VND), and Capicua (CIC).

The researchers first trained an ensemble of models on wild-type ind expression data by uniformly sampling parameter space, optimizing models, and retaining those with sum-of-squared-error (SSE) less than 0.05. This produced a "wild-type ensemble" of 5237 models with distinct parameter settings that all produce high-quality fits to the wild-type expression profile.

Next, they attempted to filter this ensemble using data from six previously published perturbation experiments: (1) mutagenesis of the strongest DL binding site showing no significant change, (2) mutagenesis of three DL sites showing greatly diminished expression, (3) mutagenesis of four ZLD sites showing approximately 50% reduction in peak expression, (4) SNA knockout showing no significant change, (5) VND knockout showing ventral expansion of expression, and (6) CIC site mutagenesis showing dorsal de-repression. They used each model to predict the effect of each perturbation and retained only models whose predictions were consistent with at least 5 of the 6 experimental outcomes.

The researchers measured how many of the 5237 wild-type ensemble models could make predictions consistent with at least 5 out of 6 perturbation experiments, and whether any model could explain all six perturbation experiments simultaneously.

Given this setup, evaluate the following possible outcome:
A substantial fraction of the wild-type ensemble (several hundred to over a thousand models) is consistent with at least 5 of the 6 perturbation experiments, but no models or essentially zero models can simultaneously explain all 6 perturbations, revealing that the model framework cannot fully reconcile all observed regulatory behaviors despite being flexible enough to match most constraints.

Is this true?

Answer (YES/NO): NO